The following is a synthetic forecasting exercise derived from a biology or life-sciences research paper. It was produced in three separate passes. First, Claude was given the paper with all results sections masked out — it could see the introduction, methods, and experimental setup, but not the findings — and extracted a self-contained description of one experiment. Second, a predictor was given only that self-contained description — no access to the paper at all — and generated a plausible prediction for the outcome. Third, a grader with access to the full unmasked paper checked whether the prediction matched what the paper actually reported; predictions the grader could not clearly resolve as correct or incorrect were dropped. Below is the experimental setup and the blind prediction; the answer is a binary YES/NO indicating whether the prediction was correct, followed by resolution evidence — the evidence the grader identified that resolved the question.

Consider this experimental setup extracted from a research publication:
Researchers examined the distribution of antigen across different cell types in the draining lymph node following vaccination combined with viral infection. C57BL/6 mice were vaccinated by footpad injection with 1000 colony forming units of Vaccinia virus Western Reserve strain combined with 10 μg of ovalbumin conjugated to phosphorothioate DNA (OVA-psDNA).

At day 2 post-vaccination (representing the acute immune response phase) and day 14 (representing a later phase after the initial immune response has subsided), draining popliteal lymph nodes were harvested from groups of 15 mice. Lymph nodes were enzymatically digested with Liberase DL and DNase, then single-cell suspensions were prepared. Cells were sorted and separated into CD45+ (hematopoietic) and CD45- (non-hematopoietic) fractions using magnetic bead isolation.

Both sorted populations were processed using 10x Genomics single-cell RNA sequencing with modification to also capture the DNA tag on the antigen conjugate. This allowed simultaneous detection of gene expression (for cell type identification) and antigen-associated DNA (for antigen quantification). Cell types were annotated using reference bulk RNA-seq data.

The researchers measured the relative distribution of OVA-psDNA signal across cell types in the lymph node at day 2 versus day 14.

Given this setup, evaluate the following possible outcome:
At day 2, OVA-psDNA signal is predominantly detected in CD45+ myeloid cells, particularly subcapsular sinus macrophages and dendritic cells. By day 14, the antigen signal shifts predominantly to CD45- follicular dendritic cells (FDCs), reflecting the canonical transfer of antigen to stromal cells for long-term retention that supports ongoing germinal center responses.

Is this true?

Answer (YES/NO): NO